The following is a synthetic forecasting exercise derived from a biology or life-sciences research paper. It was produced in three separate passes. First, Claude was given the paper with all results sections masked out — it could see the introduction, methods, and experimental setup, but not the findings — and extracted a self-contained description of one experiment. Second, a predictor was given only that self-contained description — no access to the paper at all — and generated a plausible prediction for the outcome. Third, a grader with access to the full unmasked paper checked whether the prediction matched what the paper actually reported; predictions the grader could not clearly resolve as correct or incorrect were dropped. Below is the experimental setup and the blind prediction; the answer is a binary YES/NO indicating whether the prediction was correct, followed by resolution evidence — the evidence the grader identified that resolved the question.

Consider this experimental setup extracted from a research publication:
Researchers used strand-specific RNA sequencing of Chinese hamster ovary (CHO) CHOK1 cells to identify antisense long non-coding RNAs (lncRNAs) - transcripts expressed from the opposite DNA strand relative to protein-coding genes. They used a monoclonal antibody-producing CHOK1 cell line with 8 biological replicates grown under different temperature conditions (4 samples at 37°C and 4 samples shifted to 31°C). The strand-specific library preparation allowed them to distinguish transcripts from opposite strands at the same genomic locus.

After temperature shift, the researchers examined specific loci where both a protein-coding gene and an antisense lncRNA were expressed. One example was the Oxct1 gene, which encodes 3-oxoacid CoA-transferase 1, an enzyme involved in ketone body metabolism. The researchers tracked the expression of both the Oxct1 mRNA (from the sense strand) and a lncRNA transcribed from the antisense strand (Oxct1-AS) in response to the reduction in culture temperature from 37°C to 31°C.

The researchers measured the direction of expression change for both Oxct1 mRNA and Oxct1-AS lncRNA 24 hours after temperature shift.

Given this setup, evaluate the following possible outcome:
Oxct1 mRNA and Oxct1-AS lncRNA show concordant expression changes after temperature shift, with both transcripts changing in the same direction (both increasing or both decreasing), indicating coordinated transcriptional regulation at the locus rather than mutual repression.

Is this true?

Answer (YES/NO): NO